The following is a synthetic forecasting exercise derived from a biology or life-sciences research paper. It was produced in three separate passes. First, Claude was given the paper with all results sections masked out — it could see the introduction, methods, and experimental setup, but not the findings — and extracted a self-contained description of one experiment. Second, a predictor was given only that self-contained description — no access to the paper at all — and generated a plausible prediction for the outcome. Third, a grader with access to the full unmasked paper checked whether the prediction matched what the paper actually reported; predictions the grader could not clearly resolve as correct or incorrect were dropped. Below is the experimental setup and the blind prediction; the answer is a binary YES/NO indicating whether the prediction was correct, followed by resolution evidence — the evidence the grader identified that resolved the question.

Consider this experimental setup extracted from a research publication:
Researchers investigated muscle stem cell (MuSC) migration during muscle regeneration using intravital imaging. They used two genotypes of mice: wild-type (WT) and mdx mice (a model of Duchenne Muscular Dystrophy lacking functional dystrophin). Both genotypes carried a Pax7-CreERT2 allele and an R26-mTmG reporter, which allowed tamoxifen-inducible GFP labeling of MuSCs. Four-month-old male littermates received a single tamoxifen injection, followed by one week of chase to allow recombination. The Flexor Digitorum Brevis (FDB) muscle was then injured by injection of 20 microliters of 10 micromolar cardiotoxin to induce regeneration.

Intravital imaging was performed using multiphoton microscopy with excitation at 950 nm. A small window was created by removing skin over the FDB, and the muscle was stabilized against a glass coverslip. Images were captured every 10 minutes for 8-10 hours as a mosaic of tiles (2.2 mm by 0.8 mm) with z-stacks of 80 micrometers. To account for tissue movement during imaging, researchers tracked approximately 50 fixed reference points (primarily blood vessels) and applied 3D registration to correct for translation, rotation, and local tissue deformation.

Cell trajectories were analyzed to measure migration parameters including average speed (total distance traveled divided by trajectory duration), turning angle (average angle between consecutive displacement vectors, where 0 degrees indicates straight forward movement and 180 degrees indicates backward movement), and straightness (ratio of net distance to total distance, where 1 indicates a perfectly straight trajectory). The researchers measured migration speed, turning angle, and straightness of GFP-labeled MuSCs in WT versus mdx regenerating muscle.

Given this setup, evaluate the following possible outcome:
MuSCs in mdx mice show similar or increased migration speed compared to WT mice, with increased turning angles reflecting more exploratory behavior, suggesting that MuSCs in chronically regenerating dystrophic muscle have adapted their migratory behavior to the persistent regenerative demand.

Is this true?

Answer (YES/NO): NO